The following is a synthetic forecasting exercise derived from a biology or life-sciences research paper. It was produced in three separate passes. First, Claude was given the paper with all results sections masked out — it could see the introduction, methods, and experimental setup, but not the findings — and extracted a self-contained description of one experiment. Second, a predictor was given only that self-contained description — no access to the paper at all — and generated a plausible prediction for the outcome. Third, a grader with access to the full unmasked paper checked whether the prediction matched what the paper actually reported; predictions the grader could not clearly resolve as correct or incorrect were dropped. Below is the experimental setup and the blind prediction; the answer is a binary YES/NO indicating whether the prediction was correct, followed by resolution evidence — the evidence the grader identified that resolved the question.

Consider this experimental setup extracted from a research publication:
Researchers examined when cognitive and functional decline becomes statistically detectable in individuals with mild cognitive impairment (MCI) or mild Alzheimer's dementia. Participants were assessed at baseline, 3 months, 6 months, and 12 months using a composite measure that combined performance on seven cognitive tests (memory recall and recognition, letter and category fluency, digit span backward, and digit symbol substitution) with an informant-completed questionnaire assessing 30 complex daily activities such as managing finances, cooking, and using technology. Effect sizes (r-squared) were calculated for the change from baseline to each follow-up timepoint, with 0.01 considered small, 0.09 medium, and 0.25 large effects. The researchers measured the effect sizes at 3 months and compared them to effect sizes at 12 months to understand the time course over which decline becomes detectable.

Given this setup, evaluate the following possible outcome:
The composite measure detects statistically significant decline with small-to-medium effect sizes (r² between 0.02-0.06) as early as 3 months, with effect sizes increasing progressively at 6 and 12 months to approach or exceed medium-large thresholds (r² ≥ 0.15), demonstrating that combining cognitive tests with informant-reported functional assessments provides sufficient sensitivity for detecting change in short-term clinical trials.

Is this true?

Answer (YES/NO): NO